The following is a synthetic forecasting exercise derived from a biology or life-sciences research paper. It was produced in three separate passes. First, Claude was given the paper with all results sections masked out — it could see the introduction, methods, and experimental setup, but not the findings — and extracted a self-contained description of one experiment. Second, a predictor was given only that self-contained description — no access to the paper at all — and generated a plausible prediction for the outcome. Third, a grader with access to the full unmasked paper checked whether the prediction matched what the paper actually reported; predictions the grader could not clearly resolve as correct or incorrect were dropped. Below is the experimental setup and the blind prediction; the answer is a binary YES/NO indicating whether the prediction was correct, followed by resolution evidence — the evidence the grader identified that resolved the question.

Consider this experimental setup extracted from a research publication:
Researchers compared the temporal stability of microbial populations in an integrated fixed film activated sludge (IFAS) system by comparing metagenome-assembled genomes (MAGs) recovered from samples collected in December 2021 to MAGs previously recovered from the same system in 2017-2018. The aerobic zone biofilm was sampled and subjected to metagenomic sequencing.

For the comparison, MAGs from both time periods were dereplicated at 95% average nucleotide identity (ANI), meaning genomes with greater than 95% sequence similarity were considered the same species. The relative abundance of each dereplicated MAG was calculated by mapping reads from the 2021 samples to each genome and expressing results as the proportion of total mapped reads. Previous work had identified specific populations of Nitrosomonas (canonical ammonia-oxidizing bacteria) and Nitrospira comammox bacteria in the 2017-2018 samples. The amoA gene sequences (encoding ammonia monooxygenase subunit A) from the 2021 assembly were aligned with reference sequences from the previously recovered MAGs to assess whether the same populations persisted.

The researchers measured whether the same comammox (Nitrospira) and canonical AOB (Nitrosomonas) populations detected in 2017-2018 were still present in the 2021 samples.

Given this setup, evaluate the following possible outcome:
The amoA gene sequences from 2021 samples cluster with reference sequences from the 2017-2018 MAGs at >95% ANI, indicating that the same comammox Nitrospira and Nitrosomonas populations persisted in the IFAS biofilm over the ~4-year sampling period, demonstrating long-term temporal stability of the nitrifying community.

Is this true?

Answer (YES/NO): YES